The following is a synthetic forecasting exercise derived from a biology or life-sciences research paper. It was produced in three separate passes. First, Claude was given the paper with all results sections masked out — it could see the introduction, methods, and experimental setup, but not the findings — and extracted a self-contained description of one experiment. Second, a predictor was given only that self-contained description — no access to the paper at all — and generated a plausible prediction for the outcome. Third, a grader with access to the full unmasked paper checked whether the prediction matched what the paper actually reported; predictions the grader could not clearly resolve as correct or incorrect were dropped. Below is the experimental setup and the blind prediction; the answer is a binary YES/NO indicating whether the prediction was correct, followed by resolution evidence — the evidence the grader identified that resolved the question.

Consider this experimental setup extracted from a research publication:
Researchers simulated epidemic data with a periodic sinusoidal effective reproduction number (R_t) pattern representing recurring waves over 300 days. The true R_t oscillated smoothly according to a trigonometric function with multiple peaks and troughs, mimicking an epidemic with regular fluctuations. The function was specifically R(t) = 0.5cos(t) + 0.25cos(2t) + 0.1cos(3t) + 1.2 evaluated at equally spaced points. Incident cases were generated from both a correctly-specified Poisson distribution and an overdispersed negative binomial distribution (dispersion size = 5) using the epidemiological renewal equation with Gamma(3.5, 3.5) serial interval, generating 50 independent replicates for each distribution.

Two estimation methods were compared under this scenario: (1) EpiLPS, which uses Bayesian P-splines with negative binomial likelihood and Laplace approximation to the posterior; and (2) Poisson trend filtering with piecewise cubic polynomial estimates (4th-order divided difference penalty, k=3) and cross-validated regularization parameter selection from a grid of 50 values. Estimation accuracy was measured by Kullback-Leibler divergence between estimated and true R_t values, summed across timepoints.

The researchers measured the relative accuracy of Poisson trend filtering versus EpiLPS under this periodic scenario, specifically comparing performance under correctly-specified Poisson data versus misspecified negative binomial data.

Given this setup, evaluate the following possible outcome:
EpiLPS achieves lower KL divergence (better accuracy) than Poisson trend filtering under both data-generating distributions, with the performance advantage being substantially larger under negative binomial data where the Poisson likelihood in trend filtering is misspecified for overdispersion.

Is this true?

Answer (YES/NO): NO